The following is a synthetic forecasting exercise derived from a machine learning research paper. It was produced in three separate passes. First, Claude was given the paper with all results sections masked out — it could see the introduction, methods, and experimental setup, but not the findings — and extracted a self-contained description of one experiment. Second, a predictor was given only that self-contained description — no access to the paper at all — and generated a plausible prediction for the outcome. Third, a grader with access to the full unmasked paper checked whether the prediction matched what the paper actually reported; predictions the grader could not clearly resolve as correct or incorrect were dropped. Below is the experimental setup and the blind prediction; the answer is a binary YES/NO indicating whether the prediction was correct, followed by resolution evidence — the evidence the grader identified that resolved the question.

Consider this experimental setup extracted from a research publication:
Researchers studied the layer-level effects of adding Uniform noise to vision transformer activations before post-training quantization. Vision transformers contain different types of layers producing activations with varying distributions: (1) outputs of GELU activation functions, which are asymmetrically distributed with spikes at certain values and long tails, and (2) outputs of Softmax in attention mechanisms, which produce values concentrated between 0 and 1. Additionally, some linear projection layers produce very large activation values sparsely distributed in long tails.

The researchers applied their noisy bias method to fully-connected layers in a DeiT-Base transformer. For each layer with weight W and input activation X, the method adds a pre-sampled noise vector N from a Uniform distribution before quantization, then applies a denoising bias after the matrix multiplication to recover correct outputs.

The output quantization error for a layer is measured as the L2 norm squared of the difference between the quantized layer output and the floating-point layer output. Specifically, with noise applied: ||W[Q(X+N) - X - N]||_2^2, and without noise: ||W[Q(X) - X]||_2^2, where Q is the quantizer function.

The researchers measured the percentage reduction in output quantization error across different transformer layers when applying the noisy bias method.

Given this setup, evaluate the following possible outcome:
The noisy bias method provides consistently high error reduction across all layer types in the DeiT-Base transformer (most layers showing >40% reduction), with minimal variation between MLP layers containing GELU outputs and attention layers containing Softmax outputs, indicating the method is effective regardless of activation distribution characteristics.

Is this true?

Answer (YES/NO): NO